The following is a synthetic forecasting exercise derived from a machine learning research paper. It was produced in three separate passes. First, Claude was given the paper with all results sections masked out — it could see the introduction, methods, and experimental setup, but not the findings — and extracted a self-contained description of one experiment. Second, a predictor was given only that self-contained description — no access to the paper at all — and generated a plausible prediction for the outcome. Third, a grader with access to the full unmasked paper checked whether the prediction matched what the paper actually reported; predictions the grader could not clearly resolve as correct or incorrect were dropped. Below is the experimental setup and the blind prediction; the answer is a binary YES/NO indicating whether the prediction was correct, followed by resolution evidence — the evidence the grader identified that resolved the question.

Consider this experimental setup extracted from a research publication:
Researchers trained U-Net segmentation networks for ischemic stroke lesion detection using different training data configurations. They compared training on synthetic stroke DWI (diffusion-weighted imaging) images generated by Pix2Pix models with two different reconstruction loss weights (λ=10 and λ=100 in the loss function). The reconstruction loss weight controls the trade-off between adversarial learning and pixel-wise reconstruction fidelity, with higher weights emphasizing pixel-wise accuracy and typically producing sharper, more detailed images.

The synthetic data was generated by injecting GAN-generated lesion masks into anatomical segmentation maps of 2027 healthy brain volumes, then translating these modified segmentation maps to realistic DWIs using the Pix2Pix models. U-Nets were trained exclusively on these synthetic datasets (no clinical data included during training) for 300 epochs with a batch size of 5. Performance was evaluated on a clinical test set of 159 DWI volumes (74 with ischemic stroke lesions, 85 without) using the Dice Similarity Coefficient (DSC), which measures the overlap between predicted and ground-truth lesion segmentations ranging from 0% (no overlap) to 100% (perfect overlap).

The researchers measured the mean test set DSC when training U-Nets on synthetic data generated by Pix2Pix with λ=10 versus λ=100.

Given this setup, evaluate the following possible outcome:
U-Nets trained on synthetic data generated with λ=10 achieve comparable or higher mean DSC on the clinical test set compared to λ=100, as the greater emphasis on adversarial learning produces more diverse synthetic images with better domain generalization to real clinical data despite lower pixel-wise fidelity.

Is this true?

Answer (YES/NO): NO